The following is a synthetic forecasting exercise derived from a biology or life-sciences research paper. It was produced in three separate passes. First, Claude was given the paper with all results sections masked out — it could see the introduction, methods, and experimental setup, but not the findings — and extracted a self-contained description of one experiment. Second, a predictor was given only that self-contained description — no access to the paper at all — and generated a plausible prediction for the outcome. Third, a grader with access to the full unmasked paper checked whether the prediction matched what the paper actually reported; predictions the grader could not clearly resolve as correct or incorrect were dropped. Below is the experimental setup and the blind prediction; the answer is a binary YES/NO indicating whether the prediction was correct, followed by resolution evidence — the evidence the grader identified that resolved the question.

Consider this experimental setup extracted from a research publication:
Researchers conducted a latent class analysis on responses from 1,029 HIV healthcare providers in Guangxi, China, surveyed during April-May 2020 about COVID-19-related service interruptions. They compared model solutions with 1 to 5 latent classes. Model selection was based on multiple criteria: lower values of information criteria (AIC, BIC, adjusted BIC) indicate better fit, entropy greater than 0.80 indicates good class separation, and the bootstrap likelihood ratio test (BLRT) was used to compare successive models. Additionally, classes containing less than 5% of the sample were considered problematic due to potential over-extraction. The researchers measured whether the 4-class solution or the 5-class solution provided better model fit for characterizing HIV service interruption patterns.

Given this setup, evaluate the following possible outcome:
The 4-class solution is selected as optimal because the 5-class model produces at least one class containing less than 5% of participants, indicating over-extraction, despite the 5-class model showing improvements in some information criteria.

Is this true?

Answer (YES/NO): YES